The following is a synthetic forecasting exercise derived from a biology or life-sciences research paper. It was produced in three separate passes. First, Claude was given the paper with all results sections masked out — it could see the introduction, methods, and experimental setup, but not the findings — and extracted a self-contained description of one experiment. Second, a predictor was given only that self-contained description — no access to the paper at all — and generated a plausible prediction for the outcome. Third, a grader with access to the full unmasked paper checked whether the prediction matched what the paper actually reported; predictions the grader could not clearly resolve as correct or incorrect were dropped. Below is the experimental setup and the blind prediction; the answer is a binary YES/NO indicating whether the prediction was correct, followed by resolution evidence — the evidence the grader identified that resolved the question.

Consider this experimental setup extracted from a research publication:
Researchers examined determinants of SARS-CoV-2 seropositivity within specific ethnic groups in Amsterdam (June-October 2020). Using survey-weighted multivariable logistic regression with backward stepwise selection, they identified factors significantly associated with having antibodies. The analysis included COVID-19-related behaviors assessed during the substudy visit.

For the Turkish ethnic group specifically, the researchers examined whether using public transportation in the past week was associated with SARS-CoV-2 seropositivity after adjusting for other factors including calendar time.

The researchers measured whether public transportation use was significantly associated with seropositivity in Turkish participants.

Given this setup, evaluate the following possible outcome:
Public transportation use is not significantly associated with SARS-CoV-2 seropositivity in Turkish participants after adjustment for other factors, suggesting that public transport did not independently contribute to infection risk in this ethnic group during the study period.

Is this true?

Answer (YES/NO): NO